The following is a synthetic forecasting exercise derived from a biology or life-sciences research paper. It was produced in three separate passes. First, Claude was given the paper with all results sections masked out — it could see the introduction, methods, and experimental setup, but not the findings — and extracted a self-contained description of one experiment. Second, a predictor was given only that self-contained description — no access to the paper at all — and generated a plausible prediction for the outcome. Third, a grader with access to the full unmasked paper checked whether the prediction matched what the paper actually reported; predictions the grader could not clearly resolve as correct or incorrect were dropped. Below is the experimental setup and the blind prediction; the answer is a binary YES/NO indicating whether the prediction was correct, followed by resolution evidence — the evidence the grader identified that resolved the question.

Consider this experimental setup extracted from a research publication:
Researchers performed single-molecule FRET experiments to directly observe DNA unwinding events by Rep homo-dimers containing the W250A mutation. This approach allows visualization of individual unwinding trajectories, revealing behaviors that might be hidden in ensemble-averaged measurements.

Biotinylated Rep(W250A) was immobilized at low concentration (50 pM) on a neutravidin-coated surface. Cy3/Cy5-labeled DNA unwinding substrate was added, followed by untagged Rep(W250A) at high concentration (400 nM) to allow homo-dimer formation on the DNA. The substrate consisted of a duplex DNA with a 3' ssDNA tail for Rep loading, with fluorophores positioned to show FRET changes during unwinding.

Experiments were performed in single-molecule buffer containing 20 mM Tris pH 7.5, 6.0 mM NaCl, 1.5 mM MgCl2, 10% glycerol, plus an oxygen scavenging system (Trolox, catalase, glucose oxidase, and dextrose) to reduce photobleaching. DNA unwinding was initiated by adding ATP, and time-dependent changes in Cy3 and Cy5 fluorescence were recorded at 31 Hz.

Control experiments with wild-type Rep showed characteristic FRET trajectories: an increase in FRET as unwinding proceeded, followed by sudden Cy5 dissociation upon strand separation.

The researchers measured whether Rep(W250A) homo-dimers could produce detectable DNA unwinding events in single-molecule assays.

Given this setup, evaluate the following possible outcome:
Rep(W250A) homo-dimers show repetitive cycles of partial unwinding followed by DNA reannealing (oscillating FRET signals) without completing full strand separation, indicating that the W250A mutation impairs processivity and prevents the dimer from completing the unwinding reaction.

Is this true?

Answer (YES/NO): NO